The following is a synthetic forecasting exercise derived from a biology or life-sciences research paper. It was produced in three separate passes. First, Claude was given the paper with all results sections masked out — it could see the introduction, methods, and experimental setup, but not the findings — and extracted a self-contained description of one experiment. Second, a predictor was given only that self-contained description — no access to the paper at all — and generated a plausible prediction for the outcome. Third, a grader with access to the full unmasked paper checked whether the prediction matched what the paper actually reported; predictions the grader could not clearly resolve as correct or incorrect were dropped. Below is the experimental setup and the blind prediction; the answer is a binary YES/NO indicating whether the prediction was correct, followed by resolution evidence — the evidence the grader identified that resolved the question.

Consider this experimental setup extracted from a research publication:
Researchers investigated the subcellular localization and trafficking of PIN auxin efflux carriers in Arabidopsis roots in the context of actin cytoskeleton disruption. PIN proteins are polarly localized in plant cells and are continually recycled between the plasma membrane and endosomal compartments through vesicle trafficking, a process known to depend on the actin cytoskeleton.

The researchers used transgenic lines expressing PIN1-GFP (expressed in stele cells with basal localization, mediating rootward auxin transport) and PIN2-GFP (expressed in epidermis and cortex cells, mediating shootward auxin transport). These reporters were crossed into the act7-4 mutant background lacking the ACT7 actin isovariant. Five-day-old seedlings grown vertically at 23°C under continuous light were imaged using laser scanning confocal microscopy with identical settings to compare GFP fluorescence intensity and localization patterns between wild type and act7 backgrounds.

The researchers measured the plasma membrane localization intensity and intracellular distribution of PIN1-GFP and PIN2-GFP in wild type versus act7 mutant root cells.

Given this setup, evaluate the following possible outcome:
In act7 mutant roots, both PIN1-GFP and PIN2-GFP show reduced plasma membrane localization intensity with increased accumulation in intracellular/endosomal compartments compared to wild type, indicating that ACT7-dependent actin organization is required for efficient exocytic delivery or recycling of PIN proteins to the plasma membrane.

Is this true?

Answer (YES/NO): YES